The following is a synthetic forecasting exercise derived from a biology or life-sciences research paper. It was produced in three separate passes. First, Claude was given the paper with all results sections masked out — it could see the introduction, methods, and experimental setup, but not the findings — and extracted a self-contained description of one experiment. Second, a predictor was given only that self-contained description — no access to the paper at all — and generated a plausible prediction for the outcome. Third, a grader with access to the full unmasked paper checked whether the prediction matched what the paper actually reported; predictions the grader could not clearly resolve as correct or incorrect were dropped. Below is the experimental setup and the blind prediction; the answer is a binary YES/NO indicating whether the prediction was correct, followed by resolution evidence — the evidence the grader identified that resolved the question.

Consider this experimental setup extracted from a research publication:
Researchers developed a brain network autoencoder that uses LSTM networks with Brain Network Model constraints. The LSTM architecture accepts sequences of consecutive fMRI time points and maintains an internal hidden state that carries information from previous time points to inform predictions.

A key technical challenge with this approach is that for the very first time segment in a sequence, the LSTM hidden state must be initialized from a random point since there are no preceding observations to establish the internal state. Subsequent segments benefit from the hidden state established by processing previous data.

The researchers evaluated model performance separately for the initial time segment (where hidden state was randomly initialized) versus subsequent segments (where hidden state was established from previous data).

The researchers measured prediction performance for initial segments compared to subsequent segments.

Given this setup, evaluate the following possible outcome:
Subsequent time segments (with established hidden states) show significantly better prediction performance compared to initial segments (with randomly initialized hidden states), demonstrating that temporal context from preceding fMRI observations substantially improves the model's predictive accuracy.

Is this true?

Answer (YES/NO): YES